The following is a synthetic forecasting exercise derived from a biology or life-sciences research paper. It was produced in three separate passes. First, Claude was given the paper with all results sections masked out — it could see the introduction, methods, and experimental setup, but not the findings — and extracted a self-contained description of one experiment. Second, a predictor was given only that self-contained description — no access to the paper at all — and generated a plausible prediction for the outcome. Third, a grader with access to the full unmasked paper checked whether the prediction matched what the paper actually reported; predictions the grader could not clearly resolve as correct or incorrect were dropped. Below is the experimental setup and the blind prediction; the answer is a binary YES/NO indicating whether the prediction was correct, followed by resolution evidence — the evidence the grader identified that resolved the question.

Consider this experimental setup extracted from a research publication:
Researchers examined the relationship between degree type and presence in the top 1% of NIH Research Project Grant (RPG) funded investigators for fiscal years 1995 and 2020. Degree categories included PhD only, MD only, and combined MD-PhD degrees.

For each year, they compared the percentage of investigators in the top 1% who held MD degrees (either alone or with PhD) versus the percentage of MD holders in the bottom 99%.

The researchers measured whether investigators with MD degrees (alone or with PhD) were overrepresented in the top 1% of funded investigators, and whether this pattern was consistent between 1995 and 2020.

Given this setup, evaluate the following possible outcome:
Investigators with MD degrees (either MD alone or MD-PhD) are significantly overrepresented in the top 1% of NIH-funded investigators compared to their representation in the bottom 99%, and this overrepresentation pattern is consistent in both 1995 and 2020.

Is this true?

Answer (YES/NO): YES